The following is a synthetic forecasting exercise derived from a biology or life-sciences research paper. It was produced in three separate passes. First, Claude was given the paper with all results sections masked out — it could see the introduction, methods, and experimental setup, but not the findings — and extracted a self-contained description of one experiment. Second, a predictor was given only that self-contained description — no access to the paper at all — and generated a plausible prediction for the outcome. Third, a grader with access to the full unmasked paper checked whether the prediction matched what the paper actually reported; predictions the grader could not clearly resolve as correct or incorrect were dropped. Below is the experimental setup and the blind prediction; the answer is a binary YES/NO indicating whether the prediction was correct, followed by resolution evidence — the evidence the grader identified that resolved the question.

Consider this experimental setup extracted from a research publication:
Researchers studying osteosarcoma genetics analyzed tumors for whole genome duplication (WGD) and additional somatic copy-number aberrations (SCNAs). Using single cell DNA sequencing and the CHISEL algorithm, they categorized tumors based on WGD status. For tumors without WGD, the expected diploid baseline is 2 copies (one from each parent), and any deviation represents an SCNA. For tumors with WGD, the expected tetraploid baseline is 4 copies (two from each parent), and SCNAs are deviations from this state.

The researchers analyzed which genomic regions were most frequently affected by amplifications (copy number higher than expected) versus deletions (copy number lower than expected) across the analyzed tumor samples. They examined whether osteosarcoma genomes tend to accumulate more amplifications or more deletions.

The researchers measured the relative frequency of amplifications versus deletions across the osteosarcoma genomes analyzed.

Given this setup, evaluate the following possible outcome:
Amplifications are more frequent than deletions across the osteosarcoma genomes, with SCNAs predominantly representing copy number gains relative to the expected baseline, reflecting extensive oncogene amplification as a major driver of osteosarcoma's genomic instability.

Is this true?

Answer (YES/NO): NO